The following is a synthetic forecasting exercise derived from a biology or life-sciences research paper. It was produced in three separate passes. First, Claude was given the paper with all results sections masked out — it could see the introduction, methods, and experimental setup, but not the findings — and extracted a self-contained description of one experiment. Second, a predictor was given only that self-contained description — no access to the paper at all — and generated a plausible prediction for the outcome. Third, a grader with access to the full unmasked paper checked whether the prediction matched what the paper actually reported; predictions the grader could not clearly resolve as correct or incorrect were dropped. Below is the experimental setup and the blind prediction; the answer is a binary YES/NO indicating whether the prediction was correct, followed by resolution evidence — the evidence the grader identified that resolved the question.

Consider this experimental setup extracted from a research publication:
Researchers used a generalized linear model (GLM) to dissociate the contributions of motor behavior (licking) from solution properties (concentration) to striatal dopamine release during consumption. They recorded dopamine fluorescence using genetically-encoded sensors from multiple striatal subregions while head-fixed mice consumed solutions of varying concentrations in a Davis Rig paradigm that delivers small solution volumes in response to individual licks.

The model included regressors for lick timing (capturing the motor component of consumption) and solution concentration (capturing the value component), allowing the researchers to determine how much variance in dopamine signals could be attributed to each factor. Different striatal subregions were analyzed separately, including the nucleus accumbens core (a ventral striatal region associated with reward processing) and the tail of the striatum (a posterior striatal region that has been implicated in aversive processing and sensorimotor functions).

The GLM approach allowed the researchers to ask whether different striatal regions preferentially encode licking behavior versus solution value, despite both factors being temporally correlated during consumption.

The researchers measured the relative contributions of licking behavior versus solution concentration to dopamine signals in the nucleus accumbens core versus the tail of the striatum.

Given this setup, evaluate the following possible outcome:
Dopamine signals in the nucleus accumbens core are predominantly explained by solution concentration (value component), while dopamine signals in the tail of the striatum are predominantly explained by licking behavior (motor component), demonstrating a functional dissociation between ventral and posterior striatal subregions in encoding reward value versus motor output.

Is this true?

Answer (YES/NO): NO